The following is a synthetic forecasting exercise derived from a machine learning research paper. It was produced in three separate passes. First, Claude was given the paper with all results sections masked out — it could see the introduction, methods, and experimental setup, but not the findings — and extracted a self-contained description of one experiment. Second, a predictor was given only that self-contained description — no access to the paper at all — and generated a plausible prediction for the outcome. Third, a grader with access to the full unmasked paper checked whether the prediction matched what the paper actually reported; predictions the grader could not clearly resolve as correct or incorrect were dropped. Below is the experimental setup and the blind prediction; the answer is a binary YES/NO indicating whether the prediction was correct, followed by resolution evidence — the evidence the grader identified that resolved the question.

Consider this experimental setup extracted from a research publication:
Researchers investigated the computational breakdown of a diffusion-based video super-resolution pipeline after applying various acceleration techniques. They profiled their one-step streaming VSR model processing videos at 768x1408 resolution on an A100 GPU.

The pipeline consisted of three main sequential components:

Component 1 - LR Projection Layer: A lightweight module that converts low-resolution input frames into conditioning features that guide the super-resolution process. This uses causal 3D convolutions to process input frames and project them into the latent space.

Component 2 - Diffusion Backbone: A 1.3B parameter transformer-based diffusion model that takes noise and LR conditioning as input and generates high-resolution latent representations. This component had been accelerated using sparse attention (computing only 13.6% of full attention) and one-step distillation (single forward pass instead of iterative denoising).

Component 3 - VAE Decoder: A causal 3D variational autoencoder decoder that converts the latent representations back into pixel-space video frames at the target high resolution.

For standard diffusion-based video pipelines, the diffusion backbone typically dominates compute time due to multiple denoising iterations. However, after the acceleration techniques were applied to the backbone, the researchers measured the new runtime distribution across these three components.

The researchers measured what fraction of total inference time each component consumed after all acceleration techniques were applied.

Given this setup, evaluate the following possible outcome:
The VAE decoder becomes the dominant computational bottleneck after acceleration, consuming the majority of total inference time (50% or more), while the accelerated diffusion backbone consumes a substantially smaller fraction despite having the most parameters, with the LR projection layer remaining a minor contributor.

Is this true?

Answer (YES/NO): YES